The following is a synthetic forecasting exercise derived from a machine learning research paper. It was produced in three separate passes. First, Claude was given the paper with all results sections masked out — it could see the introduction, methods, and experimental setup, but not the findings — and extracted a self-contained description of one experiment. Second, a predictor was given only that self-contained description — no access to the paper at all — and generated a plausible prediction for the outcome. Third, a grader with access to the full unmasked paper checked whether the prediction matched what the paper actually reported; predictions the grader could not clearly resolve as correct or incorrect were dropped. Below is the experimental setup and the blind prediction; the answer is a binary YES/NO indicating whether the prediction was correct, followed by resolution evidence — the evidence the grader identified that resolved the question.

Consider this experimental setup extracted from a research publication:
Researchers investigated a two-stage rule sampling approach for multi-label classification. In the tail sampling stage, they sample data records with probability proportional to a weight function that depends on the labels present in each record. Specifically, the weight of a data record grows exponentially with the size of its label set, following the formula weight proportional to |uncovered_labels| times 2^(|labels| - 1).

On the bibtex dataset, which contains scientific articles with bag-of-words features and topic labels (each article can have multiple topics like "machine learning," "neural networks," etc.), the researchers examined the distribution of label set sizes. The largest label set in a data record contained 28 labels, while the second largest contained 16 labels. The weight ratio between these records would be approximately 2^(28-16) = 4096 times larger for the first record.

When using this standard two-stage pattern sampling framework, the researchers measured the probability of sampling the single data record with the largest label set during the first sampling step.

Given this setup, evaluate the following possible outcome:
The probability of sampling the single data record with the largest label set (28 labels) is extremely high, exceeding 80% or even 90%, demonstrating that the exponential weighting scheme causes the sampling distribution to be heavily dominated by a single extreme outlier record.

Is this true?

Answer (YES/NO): YES